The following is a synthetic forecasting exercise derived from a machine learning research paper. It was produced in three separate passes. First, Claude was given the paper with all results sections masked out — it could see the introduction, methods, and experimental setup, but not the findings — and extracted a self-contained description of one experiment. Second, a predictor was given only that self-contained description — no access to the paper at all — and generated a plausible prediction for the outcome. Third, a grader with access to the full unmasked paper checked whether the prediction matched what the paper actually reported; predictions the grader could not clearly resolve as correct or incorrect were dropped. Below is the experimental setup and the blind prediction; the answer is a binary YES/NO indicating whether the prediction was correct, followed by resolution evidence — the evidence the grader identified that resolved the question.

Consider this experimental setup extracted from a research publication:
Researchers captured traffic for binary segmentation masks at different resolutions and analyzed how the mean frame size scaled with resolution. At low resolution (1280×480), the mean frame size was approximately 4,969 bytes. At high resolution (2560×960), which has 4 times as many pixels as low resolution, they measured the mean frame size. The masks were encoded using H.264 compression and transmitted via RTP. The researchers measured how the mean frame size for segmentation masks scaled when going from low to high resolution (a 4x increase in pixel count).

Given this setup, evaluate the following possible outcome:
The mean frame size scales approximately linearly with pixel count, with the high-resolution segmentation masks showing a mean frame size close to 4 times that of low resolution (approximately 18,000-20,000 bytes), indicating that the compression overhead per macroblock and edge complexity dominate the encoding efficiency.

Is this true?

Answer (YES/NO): NO